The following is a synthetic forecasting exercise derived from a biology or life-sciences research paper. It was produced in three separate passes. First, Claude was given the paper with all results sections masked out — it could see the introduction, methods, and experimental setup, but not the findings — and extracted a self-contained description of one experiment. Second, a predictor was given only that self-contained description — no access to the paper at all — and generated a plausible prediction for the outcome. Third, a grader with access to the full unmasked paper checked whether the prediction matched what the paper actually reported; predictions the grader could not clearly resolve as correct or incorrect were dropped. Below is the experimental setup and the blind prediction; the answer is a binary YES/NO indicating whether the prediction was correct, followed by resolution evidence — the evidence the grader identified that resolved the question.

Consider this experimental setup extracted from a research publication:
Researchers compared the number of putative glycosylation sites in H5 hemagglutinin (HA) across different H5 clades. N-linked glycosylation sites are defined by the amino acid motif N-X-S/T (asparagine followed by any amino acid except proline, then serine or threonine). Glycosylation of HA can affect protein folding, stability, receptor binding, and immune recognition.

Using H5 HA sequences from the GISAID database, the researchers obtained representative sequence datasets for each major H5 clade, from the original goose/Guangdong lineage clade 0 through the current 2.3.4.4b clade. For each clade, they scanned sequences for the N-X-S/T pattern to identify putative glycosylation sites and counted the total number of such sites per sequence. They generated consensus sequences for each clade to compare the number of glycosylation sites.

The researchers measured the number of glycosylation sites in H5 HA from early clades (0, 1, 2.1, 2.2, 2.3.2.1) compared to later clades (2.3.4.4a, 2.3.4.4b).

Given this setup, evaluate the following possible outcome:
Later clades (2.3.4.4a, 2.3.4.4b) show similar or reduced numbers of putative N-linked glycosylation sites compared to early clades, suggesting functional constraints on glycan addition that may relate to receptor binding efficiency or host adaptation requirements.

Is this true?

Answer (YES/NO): YES